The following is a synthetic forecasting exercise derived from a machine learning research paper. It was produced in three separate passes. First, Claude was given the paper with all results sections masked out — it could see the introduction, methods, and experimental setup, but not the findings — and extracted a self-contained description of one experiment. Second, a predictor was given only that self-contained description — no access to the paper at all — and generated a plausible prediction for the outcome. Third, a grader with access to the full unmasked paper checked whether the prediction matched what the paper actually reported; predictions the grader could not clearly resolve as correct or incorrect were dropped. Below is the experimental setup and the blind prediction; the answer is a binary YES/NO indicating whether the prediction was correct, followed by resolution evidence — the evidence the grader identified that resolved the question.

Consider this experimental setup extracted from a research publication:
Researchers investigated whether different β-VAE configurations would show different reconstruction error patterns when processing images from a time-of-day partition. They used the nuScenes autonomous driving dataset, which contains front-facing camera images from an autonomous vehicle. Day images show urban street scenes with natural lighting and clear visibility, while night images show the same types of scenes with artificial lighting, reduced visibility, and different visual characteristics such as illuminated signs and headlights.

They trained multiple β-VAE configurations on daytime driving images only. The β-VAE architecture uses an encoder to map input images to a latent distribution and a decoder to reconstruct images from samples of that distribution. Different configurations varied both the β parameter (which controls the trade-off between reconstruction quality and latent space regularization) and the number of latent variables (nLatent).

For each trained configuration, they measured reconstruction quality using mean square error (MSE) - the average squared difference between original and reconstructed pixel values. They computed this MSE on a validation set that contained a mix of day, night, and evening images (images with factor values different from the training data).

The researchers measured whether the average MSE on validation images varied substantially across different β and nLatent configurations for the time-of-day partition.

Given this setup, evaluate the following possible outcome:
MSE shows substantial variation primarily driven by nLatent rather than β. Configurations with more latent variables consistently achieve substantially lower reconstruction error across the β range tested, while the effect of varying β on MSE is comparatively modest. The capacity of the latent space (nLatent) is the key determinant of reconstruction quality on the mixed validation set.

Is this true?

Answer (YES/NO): NO